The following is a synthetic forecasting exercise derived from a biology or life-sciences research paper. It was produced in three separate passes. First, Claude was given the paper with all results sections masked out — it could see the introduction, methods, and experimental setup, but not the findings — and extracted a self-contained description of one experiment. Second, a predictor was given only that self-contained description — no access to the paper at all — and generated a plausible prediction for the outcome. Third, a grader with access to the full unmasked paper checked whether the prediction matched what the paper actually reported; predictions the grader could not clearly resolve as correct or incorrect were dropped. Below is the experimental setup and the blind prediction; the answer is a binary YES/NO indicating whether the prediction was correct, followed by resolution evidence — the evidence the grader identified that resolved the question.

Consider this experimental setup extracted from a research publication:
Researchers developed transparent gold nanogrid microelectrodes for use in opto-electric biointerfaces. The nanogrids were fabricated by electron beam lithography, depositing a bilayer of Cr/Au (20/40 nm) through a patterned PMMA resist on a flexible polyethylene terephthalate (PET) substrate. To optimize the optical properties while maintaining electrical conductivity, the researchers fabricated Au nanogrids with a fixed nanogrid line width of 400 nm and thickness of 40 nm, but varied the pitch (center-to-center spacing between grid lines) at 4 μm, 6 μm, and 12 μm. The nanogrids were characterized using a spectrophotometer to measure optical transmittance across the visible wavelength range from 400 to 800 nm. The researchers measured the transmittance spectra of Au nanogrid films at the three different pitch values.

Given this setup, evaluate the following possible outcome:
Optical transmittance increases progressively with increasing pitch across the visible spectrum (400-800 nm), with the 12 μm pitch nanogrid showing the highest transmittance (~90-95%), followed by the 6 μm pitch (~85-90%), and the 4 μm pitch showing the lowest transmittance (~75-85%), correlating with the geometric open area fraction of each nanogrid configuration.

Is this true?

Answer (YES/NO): NO